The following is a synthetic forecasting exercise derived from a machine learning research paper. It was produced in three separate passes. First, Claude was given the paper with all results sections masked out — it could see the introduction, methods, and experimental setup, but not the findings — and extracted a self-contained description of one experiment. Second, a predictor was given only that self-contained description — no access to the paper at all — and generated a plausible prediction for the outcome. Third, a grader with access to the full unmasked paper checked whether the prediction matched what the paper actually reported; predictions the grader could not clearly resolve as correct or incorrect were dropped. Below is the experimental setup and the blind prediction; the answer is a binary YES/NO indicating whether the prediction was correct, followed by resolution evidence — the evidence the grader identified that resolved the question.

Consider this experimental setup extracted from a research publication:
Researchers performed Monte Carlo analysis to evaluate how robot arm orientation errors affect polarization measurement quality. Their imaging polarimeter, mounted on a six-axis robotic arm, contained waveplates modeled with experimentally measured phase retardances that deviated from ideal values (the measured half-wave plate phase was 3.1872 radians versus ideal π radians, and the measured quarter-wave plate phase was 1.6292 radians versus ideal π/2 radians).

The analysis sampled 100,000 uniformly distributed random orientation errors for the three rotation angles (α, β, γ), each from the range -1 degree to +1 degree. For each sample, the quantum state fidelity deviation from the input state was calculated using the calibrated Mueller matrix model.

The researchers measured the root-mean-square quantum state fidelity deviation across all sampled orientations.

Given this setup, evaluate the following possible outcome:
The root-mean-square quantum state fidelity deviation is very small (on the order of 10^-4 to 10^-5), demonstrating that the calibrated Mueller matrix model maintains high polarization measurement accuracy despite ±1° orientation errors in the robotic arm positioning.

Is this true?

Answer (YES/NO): YES